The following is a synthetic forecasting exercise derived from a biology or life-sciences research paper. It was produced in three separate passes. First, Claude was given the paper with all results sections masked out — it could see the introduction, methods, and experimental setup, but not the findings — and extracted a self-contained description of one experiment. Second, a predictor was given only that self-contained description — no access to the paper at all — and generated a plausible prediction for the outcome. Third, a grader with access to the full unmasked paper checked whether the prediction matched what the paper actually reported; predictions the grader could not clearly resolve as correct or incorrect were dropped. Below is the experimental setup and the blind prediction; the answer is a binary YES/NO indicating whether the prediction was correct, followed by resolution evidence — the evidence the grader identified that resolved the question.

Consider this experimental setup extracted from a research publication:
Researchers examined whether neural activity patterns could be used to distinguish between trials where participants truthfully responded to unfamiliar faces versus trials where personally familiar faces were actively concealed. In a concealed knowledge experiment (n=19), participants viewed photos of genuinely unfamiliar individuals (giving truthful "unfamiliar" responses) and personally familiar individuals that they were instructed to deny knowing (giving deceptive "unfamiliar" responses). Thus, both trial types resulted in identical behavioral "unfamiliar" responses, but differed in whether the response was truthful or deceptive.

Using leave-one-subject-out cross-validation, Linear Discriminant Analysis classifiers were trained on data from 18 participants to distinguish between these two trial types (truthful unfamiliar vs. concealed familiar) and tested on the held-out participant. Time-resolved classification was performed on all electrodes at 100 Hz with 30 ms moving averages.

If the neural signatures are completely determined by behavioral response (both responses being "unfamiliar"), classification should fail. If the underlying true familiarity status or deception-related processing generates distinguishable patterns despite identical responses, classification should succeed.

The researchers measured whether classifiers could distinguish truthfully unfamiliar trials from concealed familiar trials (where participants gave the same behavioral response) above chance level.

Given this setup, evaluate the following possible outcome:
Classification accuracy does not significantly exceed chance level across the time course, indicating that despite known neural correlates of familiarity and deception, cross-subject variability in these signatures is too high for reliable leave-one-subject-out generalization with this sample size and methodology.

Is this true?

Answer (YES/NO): NO